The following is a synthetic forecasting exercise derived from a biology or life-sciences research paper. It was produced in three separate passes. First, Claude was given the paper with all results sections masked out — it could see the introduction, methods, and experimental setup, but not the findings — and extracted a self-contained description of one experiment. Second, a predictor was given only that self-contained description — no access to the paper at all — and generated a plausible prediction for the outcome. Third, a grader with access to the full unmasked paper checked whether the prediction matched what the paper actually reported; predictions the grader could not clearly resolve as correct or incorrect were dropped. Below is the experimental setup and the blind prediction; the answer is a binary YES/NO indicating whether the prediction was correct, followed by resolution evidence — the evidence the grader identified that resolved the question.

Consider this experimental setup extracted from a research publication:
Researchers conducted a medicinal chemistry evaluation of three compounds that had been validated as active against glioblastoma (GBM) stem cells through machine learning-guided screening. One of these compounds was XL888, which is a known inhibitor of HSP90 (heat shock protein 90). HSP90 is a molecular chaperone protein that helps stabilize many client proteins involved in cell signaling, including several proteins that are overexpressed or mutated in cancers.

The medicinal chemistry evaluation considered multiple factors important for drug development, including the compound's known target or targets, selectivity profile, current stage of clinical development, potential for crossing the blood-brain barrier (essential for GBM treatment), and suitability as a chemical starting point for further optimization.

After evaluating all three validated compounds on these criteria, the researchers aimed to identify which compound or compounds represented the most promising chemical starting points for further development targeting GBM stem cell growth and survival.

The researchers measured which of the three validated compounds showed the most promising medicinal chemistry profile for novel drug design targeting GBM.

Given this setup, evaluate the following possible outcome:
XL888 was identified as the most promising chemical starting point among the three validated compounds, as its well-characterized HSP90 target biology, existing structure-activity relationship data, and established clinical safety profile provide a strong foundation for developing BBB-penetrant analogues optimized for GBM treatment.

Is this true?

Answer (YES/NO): YES